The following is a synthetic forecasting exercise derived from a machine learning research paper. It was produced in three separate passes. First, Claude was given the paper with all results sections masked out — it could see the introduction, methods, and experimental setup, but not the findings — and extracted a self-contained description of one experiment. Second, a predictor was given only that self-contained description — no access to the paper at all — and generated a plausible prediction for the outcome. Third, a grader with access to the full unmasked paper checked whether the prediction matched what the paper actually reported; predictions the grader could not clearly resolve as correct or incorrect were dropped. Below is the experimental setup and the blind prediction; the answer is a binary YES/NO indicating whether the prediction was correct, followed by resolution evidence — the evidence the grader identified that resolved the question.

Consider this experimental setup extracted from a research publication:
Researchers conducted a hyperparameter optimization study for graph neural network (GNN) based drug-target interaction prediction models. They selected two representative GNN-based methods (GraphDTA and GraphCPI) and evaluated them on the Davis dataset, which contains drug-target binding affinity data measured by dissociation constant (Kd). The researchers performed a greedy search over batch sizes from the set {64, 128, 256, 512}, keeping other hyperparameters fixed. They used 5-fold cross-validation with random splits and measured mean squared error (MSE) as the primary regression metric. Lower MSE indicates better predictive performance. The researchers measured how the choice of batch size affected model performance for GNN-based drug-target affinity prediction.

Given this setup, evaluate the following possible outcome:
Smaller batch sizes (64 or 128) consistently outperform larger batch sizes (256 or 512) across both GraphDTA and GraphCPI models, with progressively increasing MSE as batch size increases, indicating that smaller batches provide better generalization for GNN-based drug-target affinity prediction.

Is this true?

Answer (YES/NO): NO